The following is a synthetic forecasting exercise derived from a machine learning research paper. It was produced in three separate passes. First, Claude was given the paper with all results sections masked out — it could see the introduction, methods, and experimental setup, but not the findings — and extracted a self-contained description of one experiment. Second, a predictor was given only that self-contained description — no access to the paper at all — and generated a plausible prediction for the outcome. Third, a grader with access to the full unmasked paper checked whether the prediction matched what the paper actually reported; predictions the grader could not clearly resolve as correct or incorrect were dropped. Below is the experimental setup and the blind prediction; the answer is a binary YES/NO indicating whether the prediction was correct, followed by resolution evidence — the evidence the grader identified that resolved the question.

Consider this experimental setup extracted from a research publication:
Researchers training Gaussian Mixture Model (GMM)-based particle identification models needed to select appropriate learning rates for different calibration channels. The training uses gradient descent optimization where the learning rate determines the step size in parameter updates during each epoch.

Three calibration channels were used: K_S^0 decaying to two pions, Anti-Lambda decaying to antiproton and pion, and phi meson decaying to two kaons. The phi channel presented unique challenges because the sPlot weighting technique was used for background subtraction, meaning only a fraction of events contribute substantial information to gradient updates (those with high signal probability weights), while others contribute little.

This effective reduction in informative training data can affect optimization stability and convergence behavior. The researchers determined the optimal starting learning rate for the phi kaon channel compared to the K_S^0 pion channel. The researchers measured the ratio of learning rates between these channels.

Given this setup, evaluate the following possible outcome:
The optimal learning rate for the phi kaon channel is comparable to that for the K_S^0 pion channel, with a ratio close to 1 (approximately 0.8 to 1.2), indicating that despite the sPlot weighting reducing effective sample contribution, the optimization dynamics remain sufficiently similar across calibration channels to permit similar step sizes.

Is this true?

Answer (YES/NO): NO